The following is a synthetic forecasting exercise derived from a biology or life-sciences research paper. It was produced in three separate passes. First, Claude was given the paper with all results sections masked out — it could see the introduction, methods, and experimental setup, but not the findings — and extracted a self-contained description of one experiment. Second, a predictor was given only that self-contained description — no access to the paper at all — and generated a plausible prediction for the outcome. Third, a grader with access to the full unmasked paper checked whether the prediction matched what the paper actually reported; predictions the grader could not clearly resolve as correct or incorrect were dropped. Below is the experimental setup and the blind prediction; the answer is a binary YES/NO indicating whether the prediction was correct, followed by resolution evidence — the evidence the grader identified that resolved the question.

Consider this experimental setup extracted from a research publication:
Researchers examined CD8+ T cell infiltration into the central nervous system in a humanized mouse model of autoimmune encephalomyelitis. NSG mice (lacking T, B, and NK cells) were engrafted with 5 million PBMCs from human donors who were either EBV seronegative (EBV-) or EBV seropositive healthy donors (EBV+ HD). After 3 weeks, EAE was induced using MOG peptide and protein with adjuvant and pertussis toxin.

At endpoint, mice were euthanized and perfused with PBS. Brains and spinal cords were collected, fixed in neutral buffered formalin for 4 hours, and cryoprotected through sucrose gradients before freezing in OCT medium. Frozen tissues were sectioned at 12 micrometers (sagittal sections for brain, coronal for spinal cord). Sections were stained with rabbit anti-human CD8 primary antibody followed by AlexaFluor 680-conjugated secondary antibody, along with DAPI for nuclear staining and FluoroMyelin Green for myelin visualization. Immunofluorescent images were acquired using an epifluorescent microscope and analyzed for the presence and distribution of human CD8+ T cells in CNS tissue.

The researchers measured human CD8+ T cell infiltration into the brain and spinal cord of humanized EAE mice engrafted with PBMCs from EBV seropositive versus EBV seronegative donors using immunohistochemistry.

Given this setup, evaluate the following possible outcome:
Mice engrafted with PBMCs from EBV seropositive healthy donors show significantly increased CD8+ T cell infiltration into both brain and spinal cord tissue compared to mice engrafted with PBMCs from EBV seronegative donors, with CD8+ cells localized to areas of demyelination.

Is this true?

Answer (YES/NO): NO